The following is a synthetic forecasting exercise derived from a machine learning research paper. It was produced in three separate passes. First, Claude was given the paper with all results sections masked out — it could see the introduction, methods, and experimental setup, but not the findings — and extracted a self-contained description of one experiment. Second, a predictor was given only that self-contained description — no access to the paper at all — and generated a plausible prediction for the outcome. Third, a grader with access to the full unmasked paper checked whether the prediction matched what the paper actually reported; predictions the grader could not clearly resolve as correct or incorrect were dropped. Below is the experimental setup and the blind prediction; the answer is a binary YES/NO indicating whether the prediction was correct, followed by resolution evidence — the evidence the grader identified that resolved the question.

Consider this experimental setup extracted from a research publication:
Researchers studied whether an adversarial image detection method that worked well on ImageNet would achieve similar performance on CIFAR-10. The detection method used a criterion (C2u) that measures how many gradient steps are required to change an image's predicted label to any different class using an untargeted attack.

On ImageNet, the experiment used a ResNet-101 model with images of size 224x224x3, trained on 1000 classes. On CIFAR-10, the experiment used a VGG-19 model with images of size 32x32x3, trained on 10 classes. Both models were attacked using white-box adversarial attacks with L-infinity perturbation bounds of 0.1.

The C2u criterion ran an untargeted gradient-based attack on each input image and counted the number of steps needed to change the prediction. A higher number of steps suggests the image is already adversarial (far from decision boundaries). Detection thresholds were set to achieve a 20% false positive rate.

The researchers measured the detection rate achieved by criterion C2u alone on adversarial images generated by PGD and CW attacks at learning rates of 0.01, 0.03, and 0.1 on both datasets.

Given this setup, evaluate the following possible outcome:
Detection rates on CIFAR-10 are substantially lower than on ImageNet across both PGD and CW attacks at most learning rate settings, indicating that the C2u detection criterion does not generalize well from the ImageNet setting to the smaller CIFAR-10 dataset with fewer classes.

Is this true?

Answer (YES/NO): NO